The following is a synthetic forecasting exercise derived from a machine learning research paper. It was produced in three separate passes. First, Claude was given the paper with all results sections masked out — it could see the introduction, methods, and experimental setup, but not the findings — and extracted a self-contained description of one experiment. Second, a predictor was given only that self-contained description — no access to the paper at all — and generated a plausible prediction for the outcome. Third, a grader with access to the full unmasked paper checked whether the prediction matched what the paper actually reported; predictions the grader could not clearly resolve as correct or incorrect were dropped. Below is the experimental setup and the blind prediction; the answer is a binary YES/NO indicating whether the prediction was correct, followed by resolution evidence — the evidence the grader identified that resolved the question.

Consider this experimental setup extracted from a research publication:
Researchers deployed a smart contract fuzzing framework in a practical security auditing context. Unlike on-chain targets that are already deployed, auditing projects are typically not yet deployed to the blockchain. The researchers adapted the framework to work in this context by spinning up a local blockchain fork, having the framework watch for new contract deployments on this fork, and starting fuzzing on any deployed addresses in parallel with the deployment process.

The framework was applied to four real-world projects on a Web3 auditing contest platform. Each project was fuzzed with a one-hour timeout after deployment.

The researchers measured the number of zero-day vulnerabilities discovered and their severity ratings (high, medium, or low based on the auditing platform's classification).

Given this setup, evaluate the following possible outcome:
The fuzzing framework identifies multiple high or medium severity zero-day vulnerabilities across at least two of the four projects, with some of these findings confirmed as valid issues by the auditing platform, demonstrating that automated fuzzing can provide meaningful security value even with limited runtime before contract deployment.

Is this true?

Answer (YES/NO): YES